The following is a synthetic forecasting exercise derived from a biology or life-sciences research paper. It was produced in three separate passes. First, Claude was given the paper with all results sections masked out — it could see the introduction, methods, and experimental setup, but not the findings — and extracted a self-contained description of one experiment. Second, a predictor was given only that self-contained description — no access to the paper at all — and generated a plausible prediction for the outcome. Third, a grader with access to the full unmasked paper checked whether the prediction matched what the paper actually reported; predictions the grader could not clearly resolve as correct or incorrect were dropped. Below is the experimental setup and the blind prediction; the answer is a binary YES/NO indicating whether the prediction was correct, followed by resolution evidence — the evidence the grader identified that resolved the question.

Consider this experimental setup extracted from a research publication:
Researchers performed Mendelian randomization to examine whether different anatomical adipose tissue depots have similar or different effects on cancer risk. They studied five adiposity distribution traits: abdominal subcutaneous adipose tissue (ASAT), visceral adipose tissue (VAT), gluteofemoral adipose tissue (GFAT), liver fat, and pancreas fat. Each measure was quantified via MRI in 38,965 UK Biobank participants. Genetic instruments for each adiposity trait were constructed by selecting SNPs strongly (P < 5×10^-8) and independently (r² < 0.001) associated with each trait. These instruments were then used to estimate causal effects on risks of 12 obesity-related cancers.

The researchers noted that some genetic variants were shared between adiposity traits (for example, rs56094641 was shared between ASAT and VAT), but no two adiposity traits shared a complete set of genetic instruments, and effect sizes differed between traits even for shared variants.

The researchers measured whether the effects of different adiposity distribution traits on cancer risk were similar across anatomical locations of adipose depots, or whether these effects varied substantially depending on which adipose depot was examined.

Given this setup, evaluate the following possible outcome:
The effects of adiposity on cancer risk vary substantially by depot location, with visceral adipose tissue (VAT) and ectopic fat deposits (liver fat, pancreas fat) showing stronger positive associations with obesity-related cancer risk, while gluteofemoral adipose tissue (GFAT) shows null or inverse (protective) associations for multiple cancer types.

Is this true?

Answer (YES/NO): NO